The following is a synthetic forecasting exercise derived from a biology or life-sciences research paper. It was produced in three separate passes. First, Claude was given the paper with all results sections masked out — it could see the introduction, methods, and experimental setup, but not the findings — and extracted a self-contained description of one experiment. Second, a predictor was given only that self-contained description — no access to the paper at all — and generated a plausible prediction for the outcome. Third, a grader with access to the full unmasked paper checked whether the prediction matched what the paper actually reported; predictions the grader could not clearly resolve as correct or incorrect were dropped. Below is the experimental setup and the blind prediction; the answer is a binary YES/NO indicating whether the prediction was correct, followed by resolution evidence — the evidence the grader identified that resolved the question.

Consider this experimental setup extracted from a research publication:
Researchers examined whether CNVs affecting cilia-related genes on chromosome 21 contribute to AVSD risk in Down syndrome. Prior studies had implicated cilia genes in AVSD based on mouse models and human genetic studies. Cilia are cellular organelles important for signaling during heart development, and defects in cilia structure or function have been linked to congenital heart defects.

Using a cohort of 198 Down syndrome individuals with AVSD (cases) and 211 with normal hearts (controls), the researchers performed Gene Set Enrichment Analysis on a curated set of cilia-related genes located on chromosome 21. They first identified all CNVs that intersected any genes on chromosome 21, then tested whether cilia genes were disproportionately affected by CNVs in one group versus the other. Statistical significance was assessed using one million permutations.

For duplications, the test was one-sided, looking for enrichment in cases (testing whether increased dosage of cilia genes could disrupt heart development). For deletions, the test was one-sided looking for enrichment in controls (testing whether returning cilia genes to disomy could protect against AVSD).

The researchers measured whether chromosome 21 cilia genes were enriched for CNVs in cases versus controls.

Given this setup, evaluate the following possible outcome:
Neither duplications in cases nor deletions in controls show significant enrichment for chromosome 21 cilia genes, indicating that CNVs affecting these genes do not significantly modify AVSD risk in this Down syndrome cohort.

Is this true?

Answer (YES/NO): YES